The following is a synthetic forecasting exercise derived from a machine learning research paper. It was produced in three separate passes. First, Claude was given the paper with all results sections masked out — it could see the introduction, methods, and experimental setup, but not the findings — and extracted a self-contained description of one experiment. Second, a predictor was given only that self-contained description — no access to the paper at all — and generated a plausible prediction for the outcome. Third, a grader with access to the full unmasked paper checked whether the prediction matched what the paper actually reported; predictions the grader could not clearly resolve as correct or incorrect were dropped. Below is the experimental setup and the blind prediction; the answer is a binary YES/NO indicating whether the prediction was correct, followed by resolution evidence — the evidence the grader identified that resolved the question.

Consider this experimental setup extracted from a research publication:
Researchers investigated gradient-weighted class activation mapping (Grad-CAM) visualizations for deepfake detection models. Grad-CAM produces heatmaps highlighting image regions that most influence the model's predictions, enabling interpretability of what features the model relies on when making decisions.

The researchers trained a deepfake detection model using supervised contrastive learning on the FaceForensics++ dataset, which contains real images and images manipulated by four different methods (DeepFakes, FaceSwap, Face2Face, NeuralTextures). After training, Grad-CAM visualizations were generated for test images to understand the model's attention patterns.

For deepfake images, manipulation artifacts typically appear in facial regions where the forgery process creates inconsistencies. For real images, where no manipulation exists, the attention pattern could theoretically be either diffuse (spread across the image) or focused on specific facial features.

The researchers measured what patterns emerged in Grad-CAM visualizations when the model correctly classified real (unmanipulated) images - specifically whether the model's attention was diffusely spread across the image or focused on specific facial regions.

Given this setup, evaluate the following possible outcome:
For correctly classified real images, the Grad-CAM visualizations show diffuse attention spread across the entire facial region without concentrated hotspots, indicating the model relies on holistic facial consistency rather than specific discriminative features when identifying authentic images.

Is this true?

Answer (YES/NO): NO